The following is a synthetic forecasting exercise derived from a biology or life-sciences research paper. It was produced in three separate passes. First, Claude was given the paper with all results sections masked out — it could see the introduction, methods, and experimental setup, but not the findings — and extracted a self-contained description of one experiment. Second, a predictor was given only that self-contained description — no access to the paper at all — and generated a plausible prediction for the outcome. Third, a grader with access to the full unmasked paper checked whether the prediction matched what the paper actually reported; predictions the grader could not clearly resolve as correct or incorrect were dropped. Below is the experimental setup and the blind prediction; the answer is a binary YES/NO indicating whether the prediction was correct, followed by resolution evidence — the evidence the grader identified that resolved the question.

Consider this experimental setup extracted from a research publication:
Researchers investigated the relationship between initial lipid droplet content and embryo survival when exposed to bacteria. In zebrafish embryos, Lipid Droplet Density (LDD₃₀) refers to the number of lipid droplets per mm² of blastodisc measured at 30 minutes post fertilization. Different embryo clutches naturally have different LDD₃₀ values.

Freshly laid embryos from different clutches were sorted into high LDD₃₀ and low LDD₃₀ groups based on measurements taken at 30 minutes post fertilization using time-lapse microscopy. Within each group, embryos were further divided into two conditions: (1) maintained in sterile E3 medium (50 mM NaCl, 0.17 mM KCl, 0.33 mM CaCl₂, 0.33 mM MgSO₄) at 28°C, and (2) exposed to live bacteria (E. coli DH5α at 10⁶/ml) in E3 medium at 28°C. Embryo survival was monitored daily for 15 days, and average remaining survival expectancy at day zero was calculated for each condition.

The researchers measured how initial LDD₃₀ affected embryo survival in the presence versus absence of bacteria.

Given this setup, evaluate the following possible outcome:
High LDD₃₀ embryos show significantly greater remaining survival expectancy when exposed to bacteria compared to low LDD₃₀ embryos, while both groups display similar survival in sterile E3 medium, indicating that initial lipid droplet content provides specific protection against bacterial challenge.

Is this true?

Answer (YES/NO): NO